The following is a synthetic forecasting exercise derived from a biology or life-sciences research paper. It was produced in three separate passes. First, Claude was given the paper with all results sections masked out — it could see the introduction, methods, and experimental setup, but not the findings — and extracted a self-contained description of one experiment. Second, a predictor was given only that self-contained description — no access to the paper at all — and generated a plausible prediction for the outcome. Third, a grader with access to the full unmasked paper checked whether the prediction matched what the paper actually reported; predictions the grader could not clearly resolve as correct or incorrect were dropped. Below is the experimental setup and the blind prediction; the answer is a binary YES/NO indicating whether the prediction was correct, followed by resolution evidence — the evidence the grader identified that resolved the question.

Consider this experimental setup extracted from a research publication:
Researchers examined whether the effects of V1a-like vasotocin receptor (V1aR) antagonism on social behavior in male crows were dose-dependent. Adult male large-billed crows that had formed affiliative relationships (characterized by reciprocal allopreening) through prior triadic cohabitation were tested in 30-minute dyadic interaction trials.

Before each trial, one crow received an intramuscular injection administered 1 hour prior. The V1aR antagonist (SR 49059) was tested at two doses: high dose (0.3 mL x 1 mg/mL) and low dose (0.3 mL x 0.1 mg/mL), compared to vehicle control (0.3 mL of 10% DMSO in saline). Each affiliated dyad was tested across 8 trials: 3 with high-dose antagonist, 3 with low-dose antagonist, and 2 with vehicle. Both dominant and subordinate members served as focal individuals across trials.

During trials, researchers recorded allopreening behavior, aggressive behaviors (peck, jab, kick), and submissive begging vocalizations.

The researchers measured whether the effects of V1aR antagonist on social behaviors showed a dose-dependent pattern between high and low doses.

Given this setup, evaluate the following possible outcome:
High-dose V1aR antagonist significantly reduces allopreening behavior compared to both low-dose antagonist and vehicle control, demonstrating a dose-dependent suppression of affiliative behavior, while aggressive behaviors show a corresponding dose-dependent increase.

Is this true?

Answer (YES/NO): NO